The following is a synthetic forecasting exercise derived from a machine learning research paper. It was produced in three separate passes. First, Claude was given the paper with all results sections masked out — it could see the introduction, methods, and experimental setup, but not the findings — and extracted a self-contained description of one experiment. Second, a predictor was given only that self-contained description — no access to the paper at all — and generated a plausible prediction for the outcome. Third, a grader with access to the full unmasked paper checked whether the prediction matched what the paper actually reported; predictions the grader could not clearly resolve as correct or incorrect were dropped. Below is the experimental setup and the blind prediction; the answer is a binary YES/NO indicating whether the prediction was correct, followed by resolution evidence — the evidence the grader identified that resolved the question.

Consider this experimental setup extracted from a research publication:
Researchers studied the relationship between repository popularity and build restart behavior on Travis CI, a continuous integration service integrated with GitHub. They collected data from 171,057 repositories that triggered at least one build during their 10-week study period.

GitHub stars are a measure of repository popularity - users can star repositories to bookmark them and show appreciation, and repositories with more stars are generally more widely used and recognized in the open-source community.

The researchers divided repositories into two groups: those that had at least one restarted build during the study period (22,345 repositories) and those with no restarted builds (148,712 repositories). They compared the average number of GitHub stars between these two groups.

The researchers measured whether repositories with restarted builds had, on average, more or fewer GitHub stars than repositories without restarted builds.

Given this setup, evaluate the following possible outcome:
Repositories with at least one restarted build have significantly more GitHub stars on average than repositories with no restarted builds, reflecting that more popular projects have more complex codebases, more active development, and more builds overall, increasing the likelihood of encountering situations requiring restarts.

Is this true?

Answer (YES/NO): YES